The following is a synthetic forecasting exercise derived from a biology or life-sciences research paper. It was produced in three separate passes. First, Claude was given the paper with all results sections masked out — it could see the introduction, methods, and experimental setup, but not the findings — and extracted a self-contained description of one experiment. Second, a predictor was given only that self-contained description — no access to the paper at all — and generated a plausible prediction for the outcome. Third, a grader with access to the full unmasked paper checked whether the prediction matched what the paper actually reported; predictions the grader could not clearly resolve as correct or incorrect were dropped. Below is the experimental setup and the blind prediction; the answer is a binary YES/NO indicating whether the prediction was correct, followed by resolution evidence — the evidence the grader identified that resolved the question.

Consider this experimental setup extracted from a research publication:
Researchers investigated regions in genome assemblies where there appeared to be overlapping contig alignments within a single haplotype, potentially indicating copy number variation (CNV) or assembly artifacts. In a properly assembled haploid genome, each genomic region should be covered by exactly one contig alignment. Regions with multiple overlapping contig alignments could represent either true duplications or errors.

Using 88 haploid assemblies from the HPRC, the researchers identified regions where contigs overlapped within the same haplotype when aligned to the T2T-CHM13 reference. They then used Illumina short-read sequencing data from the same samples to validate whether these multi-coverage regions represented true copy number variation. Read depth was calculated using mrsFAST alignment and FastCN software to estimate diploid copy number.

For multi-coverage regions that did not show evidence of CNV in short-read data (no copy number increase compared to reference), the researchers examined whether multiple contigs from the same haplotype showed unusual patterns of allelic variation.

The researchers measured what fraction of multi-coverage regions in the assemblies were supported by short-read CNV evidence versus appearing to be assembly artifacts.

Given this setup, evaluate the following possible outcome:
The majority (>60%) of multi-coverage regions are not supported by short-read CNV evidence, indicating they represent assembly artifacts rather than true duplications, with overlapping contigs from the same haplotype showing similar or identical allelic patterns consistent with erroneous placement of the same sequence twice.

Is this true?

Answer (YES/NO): NO